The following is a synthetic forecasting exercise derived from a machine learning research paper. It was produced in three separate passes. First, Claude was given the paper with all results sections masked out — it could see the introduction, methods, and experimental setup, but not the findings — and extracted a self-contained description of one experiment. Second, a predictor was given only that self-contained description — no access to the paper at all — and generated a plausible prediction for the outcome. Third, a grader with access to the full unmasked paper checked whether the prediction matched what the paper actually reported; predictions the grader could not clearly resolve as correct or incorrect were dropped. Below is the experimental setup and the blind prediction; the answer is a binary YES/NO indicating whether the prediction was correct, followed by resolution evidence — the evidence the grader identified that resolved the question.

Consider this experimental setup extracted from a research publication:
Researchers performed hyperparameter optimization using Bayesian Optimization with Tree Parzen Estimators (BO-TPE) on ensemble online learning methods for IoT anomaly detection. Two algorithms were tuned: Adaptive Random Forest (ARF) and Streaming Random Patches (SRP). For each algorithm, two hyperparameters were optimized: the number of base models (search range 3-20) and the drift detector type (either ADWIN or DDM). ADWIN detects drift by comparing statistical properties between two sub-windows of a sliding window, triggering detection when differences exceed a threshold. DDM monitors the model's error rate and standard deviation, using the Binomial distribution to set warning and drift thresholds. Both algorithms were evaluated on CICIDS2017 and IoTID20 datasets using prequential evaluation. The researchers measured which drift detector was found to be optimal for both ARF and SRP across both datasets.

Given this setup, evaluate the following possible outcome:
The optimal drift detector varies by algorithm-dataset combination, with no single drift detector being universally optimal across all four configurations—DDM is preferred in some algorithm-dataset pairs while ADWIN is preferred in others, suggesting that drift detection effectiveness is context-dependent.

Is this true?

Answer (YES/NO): NO